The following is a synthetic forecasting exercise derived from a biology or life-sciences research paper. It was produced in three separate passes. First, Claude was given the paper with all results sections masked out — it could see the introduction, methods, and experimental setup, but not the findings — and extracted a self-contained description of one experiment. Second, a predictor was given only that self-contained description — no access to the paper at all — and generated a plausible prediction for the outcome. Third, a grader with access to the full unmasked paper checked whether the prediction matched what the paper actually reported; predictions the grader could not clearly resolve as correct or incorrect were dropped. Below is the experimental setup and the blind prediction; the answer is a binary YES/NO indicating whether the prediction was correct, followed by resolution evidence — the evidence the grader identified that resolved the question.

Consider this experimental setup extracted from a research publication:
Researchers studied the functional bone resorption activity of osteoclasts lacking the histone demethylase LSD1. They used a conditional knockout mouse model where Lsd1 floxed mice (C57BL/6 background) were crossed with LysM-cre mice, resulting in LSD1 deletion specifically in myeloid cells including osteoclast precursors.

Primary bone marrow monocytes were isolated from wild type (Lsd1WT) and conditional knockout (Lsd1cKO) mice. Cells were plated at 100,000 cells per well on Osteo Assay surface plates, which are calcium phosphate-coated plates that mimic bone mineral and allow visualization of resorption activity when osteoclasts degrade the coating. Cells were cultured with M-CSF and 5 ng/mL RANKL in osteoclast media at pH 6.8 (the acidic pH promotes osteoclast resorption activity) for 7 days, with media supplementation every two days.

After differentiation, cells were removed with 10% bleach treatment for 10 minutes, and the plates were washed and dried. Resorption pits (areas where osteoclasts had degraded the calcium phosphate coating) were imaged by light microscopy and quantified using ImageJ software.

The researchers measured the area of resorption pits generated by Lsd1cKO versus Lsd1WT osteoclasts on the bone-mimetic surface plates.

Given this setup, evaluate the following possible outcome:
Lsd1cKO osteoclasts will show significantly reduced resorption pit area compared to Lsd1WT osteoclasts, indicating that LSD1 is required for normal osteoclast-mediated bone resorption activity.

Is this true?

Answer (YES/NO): YES